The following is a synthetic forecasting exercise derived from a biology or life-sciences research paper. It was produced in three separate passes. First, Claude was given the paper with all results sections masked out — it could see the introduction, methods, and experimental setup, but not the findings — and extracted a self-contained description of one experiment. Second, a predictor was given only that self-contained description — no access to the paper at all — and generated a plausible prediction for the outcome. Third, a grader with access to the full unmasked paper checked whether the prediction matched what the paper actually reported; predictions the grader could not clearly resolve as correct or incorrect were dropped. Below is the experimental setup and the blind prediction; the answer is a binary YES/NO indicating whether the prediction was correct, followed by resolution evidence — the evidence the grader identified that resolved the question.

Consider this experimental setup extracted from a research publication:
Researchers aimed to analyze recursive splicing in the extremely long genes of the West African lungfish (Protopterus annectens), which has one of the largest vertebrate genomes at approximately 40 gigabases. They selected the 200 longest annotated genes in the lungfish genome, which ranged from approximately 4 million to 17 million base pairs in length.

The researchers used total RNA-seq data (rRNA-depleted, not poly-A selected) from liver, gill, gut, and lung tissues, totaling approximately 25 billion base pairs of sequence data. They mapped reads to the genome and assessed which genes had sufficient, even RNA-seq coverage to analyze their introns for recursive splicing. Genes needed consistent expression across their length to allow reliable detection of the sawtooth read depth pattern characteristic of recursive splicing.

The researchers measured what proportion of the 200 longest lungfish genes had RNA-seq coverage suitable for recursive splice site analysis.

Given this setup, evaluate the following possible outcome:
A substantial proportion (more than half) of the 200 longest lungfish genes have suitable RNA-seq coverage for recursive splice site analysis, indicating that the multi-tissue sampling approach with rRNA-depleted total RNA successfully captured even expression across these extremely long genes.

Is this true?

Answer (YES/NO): NO